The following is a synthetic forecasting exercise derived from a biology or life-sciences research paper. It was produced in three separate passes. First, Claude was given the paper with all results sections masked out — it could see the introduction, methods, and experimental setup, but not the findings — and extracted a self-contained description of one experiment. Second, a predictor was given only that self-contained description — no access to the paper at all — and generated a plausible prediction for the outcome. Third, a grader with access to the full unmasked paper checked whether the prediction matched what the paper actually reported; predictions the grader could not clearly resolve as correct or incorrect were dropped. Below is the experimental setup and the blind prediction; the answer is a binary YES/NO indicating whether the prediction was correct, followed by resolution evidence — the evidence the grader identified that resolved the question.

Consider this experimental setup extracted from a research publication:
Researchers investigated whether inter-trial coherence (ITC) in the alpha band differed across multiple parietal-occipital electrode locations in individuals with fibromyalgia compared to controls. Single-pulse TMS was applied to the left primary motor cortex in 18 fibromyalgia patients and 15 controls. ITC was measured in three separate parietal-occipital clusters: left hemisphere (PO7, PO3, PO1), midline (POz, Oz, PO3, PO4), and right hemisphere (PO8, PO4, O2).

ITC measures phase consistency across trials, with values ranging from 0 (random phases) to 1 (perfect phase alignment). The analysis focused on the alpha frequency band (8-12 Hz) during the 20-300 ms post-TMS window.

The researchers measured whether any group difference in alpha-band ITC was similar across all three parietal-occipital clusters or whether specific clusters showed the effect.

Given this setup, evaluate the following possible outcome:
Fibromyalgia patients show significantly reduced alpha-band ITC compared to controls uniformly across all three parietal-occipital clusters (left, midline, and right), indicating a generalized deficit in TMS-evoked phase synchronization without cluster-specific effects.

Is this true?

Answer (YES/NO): NO